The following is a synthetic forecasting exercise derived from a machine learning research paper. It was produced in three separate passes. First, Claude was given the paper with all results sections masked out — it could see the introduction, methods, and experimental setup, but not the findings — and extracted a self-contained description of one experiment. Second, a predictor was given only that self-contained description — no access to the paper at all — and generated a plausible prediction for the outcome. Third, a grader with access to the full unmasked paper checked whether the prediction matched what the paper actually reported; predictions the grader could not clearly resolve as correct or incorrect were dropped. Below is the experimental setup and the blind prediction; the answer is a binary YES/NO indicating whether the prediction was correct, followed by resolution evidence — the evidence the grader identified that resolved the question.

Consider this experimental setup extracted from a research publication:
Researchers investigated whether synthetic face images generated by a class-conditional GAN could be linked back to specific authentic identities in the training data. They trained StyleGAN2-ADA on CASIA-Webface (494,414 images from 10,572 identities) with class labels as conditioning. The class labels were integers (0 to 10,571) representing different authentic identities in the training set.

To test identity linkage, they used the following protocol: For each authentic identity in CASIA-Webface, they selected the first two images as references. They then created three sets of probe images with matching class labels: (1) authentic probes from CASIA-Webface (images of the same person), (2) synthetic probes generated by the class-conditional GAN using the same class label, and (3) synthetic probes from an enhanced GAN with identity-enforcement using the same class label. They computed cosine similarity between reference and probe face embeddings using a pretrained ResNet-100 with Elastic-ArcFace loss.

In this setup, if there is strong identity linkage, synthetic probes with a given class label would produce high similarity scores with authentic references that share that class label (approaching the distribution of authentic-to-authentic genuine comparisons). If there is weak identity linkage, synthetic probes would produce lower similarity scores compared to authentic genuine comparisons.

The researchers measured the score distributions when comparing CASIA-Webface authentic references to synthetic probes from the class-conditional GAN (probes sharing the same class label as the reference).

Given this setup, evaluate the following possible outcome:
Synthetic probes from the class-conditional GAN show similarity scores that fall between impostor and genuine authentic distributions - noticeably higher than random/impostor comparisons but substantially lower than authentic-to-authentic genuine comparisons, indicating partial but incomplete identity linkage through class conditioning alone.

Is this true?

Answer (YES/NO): NO